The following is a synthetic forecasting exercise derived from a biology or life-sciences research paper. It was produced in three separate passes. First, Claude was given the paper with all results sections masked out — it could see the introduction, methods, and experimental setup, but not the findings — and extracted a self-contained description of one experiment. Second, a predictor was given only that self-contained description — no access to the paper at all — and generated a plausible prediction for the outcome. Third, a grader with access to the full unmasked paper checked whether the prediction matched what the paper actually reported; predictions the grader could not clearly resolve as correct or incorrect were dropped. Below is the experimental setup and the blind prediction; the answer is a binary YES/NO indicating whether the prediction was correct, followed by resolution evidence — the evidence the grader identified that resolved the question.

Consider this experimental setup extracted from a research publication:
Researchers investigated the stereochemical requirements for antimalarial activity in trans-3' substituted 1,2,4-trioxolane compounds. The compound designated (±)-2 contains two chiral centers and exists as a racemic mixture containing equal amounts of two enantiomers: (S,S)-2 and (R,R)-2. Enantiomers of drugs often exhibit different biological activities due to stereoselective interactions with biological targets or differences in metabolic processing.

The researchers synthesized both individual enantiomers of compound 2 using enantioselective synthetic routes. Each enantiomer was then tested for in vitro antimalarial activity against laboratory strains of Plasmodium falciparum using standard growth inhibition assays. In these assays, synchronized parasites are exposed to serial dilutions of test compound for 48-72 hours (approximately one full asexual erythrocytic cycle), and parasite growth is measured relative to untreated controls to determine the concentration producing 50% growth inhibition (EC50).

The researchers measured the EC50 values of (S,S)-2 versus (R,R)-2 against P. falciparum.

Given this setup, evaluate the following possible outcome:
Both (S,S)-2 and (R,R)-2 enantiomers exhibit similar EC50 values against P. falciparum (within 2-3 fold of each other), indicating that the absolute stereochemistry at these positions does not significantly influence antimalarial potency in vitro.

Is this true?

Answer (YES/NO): YES